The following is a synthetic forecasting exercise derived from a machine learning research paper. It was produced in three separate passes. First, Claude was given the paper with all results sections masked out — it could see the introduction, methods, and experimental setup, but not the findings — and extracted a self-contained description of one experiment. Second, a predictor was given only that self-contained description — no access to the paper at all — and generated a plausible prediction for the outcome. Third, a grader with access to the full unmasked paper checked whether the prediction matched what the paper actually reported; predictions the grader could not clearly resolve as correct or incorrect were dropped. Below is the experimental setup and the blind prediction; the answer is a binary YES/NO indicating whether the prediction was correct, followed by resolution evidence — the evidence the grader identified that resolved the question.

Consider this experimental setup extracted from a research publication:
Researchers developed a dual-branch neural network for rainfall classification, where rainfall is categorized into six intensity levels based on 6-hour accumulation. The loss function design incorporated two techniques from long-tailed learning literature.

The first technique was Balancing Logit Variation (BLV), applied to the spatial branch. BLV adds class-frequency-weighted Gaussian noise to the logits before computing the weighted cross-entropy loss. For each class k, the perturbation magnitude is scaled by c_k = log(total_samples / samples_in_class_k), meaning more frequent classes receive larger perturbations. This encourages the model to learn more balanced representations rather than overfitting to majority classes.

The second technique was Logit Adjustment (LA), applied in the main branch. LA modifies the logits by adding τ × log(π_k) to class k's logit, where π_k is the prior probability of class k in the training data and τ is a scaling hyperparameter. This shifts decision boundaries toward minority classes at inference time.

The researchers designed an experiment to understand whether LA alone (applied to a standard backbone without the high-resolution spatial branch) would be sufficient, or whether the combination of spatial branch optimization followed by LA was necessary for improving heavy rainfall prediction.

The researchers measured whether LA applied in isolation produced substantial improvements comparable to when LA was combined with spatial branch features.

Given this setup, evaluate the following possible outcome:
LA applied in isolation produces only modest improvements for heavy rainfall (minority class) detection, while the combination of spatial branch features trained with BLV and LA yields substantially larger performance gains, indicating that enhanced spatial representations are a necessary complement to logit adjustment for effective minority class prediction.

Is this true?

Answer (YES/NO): YES